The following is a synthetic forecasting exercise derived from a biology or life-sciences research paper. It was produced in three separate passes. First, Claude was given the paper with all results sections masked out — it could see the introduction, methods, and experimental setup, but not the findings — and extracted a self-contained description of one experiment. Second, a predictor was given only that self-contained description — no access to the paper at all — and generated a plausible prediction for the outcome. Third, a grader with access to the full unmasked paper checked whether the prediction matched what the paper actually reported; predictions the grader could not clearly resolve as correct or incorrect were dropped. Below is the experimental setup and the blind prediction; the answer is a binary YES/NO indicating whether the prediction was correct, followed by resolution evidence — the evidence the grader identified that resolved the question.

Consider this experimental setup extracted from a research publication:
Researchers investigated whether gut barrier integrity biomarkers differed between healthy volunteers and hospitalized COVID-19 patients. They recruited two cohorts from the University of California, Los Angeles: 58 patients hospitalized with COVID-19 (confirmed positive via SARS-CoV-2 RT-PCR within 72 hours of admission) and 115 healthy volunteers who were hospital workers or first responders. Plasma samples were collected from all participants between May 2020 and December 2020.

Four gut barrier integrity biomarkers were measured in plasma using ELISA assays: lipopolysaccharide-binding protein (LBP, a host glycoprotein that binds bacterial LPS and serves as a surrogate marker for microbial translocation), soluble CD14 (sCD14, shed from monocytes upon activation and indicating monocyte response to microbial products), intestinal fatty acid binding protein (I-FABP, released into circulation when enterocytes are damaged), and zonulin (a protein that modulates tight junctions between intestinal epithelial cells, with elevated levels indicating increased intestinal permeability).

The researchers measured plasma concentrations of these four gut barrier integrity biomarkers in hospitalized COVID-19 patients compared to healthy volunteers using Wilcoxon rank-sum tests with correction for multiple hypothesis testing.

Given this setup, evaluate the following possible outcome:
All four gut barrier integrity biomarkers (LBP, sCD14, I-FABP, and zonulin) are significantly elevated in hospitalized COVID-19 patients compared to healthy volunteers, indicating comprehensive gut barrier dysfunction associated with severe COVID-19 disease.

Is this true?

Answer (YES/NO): NO